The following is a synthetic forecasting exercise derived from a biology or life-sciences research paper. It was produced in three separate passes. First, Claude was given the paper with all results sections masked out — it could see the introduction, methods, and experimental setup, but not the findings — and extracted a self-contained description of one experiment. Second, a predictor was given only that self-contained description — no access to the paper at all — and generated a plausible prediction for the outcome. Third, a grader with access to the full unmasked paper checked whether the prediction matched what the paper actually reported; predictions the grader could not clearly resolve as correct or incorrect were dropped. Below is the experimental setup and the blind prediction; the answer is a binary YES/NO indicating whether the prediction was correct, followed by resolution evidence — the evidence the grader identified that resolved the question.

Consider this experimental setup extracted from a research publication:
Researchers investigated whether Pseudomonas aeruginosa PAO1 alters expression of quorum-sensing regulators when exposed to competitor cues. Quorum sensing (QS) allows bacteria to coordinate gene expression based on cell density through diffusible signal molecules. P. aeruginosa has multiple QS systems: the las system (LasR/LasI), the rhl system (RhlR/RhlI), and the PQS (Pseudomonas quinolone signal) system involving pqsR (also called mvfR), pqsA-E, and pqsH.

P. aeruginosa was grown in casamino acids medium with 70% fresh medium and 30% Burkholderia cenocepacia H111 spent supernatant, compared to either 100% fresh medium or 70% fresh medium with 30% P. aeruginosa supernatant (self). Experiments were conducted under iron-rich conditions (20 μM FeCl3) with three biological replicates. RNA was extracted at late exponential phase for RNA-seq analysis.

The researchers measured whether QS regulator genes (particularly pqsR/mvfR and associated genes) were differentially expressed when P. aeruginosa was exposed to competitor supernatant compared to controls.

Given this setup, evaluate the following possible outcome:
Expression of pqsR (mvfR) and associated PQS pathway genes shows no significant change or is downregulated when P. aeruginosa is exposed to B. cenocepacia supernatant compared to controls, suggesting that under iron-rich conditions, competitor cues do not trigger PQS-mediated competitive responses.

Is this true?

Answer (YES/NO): YES